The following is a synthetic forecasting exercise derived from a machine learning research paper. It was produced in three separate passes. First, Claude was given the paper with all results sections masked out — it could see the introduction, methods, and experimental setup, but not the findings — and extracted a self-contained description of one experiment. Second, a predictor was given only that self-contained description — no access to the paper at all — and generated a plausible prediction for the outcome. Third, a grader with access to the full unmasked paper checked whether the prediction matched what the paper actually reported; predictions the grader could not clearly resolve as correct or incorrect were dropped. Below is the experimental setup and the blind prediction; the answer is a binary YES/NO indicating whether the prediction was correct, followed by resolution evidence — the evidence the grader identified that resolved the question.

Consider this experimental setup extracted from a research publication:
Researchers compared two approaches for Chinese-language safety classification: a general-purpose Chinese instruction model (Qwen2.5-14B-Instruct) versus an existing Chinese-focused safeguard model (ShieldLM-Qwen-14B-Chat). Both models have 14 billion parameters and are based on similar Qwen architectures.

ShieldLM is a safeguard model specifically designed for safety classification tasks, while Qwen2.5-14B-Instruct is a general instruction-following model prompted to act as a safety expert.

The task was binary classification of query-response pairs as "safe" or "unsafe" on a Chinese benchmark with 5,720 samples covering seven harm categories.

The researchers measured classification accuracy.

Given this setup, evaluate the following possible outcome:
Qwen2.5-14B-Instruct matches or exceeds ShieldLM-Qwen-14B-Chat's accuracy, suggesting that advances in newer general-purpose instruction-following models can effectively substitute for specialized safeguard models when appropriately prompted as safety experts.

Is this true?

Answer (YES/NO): YES